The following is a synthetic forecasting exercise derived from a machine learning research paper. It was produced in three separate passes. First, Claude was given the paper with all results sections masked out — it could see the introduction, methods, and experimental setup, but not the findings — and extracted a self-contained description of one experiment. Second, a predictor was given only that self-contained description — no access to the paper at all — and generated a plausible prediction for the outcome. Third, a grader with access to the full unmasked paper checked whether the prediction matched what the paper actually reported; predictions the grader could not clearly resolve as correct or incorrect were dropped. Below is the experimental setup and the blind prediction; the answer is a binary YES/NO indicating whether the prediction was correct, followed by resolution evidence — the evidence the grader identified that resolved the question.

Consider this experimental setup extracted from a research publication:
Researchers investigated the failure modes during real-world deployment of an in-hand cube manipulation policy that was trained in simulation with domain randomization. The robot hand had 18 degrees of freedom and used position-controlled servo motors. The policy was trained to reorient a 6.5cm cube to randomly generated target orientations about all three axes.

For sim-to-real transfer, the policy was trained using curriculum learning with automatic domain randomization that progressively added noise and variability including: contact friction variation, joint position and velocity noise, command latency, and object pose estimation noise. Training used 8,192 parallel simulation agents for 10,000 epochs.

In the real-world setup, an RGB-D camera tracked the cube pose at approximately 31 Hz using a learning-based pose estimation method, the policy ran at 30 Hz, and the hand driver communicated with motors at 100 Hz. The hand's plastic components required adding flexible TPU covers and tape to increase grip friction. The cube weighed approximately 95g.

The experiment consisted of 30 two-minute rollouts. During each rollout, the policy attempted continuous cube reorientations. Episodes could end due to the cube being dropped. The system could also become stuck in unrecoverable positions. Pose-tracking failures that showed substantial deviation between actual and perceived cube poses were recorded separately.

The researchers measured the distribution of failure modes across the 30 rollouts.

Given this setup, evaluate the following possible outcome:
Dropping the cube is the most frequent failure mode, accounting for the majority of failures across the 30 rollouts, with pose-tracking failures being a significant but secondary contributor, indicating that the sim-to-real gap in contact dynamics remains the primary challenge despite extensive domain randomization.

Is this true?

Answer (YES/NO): NO